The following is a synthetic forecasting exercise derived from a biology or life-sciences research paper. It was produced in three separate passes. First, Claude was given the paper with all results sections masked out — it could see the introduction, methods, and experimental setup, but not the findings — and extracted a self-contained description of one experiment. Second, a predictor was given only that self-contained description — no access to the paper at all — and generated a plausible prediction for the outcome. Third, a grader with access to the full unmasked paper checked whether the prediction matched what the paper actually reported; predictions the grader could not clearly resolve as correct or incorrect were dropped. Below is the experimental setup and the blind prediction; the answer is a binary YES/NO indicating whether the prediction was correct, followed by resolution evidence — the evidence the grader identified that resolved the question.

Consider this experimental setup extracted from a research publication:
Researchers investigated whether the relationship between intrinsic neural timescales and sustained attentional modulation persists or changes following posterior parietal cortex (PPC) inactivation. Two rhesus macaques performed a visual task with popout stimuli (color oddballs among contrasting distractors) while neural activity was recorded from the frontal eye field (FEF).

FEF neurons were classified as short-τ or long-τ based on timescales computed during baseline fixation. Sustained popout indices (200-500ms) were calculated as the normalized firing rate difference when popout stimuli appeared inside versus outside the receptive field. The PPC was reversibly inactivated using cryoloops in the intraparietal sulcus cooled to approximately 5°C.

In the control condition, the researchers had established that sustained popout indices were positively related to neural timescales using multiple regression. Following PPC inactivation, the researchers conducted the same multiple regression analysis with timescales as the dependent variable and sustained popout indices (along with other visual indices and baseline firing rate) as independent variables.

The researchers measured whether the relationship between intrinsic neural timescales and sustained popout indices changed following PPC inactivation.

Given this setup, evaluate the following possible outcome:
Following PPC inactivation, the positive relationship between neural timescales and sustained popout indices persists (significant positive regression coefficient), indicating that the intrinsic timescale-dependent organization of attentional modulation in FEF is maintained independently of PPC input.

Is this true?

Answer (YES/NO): NO